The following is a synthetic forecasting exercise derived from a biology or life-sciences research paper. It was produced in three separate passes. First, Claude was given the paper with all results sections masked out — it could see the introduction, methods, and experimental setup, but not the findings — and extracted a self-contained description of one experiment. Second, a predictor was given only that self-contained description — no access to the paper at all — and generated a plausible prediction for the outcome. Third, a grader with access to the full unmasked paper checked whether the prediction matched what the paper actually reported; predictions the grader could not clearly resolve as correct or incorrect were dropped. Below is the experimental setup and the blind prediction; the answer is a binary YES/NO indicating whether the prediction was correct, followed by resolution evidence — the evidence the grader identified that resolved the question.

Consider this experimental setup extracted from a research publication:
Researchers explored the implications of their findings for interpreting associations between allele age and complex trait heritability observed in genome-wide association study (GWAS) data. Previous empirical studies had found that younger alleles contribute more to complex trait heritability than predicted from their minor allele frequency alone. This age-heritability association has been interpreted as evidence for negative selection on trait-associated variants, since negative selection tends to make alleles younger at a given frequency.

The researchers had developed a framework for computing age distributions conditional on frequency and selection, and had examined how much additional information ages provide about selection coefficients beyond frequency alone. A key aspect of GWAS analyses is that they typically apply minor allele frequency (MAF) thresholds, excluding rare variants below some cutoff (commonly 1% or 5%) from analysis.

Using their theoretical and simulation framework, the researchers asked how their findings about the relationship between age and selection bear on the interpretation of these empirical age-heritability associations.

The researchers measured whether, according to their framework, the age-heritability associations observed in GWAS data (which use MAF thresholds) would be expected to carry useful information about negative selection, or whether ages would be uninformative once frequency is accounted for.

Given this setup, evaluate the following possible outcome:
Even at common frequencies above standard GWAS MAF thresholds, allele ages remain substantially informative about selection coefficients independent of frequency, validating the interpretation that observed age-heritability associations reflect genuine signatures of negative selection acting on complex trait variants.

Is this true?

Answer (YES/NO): NO